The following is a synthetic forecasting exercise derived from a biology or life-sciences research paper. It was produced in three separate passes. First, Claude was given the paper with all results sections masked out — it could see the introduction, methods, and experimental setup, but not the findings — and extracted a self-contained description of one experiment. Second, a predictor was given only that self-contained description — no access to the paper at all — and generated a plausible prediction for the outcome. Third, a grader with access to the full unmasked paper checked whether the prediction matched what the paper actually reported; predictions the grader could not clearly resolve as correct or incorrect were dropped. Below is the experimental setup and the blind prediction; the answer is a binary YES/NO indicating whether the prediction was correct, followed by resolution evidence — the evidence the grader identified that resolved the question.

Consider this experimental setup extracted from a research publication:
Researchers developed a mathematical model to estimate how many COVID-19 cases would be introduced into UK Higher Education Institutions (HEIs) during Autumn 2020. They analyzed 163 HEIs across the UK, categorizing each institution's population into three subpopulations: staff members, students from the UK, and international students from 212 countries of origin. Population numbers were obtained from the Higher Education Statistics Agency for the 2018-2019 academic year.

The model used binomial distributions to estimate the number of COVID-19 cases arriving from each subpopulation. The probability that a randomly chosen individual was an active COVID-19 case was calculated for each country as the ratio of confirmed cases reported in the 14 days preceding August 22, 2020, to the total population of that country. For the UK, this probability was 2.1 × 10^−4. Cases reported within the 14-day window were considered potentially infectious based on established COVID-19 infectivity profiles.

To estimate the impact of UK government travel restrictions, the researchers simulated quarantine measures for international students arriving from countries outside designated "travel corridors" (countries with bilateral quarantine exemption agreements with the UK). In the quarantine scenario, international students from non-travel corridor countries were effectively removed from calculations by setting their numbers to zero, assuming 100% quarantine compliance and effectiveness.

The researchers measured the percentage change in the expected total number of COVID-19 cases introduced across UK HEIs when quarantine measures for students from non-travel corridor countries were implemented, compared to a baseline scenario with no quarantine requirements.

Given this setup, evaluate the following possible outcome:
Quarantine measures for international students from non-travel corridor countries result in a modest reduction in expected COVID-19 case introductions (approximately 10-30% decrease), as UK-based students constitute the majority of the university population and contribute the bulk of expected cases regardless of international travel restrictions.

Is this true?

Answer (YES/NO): YES